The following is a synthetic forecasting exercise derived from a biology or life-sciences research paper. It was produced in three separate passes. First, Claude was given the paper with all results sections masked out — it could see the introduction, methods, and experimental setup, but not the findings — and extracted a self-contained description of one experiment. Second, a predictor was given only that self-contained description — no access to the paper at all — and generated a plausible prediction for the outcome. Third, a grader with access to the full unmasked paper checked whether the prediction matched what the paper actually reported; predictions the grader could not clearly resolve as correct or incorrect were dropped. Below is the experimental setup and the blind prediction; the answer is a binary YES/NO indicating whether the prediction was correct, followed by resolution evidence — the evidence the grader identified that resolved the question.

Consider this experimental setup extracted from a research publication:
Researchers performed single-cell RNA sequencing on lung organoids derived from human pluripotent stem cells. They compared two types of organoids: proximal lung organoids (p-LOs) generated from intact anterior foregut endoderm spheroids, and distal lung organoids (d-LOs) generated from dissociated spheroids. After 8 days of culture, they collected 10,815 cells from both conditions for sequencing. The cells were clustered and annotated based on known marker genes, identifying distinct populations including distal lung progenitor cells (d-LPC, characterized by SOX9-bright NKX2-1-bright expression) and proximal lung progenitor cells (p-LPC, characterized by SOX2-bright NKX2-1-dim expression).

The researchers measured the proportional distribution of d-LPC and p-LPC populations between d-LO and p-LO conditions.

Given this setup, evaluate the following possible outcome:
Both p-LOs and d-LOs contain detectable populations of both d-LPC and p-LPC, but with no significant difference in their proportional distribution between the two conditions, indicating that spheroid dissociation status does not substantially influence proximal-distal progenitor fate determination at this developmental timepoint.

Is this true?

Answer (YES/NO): NO